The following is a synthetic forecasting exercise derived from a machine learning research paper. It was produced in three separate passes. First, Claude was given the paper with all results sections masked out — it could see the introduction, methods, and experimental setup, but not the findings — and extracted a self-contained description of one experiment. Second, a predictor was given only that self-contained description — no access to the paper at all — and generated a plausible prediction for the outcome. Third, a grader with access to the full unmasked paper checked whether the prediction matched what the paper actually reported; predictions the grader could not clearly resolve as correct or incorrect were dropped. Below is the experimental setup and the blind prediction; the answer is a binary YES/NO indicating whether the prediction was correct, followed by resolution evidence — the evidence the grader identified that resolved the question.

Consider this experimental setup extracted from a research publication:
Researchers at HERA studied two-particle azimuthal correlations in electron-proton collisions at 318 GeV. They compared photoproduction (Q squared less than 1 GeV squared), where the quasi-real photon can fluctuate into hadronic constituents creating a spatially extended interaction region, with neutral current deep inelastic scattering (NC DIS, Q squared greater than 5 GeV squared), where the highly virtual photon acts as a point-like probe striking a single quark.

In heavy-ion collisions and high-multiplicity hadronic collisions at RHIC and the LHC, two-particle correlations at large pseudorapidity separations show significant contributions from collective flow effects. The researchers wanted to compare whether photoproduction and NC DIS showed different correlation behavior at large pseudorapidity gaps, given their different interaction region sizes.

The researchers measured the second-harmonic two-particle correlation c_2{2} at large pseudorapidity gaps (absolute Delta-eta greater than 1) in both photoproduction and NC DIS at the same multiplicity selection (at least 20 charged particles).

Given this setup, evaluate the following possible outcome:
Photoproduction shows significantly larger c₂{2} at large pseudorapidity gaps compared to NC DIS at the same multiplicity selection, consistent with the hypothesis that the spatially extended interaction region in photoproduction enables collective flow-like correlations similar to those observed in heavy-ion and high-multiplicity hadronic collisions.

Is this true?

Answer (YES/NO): NO